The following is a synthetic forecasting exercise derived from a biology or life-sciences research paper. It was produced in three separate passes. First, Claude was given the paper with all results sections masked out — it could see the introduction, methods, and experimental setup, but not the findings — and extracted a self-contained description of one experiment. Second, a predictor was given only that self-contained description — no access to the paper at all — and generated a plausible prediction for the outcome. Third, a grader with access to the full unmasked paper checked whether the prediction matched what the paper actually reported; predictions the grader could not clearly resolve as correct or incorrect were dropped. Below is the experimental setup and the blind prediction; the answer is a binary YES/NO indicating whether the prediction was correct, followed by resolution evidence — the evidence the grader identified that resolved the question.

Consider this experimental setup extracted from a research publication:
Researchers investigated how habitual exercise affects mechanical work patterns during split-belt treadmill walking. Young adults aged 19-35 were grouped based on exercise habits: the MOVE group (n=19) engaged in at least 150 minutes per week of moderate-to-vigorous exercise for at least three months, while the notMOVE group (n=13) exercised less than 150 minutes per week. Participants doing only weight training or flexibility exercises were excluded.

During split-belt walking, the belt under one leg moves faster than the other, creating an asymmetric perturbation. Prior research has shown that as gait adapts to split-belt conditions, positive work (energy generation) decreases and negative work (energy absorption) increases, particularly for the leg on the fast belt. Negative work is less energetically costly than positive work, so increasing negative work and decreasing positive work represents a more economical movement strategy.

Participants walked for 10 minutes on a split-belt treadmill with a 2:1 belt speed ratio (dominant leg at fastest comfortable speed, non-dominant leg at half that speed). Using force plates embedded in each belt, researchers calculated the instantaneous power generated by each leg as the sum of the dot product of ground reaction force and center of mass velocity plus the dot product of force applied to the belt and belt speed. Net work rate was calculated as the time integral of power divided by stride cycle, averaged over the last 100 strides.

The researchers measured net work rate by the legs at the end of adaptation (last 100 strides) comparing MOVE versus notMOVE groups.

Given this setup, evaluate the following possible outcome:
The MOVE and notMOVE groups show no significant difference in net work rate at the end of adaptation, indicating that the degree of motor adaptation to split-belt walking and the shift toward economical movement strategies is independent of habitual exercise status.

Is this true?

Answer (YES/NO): YES